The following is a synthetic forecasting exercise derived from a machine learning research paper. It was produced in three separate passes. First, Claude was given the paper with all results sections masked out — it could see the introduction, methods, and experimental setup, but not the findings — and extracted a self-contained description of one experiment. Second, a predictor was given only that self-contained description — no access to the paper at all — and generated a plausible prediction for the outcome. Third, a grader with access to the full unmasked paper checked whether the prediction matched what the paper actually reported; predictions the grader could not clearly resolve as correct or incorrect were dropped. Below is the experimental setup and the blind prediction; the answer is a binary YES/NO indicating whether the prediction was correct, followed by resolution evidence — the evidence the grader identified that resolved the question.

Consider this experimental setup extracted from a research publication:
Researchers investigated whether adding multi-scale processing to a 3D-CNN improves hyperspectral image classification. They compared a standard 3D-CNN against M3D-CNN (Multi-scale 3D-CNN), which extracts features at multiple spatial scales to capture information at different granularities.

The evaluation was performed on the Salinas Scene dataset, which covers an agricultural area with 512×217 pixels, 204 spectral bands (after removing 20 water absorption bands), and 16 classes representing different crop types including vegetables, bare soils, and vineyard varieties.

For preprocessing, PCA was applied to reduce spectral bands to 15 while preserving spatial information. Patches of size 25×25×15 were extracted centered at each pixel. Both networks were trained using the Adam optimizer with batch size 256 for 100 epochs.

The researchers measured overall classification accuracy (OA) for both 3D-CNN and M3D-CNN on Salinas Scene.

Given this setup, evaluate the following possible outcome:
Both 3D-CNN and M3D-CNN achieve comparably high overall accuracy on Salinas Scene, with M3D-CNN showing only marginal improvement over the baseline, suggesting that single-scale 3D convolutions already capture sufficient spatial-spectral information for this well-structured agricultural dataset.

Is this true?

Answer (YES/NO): YES